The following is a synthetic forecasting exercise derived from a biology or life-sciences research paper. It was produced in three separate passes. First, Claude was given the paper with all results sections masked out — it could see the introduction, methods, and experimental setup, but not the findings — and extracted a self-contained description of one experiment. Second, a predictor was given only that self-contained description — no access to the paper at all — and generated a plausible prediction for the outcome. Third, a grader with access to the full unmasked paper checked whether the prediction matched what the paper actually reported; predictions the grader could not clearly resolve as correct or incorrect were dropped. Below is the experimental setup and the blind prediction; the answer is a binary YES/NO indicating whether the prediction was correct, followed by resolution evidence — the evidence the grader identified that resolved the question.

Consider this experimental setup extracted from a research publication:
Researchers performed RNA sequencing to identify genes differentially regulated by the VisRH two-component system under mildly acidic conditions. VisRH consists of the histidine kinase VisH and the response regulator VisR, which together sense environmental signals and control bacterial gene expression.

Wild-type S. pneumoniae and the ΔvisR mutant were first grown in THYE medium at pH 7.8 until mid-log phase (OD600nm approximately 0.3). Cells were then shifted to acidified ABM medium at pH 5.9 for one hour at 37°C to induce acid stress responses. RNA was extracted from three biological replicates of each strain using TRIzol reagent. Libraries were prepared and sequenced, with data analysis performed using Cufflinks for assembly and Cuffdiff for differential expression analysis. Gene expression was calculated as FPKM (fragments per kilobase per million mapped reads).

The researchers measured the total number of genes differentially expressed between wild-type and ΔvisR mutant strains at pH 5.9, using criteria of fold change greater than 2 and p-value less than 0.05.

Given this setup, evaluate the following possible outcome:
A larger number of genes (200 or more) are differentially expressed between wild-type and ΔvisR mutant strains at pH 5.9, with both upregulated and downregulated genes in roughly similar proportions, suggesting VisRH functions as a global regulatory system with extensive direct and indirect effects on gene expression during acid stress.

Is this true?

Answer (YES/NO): NO